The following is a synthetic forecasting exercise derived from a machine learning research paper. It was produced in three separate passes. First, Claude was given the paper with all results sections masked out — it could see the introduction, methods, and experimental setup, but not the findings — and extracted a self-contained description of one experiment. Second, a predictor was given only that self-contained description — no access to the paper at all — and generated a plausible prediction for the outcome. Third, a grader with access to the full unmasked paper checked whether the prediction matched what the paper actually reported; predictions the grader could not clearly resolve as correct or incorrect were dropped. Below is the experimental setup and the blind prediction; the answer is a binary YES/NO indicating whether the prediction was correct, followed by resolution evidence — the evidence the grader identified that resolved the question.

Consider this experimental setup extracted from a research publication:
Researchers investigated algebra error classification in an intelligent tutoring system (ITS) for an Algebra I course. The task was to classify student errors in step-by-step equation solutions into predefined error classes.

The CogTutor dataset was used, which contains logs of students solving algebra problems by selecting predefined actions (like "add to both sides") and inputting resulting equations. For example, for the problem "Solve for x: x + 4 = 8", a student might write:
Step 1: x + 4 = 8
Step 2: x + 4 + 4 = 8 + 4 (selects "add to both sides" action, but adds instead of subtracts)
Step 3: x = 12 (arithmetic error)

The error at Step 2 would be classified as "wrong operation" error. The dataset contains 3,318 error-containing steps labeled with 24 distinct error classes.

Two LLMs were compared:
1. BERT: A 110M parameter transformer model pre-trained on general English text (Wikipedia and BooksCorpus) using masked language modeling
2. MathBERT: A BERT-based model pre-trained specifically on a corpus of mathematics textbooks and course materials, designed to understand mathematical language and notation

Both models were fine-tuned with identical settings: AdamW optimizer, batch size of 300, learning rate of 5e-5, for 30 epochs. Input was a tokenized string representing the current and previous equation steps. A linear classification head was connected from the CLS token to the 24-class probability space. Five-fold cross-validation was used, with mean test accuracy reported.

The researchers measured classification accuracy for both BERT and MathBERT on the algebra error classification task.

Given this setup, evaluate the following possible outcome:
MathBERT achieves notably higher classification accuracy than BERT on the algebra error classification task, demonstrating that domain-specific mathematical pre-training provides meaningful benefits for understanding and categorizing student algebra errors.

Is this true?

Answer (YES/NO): NO